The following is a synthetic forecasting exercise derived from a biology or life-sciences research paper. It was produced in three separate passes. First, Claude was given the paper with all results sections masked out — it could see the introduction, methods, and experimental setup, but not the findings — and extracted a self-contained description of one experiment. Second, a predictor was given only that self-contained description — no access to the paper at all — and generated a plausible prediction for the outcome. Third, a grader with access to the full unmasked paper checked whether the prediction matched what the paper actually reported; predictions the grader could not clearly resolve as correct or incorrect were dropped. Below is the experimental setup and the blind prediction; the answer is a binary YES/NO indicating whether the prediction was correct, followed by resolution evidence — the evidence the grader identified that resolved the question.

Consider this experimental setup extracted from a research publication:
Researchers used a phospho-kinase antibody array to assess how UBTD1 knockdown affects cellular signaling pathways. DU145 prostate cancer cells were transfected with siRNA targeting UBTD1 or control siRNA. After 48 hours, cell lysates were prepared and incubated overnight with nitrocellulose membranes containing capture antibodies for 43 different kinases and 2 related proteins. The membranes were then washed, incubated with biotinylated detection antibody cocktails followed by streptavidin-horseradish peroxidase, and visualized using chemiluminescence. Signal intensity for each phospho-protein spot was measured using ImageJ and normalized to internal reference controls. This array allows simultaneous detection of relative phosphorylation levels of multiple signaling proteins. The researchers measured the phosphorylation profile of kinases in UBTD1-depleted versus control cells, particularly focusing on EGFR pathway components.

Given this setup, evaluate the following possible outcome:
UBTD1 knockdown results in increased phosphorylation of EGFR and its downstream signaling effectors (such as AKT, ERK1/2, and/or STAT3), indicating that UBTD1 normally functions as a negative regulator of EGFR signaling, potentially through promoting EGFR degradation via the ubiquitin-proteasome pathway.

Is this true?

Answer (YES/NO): YES